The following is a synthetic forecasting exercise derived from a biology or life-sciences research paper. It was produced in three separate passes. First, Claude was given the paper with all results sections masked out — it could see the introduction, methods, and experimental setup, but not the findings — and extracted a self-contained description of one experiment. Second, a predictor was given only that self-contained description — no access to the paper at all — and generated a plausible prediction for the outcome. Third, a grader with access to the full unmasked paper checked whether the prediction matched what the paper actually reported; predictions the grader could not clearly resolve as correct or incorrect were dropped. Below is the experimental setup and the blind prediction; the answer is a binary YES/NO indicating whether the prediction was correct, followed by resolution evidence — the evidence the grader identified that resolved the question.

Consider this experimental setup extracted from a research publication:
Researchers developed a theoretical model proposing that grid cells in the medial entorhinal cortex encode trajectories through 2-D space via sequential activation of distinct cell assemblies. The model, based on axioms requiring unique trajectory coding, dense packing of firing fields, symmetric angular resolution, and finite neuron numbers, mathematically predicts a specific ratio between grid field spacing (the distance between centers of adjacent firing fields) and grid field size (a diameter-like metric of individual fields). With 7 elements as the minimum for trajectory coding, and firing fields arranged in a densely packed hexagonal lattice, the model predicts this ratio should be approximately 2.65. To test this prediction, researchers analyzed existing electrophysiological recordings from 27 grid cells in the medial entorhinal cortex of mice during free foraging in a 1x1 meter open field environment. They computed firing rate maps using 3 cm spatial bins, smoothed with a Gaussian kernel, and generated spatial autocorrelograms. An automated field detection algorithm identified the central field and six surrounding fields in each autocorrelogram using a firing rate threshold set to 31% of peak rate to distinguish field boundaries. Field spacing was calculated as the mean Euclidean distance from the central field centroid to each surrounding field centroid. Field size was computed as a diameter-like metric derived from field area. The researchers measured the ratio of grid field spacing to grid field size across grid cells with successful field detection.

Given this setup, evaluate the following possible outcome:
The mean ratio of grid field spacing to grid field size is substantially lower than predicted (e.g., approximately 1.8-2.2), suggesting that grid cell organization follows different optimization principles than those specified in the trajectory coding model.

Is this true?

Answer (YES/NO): NO